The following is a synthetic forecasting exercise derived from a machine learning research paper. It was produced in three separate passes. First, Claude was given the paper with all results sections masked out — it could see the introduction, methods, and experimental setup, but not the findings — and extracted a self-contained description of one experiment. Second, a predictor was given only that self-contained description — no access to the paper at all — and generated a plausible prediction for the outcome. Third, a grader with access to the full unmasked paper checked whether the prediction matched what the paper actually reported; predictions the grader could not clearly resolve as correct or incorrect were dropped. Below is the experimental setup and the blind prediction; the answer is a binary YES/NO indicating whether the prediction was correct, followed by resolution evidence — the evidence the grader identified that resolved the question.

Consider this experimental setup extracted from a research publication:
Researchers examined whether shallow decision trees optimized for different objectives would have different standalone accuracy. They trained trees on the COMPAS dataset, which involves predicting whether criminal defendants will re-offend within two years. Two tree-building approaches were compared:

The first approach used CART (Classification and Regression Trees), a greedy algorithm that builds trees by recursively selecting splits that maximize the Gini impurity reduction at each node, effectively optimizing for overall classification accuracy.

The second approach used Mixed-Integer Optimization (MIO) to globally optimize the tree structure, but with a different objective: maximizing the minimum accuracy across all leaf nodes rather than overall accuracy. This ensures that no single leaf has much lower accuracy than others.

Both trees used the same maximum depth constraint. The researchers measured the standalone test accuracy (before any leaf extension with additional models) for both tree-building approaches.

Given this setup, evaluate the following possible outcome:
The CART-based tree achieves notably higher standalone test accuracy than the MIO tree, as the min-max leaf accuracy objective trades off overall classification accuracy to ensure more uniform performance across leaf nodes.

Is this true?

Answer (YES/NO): YES